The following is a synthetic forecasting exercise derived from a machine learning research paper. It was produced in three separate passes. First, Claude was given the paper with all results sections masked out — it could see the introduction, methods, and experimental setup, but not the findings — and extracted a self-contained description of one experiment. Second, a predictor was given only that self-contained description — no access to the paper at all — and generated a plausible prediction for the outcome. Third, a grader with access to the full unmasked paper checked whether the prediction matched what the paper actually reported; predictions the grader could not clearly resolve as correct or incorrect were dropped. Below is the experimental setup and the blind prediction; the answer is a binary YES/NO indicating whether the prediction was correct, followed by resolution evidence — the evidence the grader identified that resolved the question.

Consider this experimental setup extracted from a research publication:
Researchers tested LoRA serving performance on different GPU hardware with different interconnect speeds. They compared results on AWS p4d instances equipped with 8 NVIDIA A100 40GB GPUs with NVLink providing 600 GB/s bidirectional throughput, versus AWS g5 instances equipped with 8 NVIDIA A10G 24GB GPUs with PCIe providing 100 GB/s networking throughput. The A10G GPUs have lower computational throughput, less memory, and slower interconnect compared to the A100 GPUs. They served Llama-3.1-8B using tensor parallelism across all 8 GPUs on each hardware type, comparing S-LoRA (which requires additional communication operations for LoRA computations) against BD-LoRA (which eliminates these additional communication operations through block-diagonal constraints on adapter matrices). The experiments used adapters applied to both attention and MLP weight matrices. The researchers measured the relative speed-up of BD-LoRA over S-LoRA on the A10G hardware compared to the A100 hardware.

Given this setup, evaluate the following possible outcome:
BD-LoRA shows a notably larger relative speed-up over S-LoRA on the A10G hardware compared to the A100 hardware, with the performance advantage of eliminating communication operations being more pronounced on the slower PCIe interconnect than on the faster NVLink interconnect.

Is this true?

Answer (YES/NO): NO